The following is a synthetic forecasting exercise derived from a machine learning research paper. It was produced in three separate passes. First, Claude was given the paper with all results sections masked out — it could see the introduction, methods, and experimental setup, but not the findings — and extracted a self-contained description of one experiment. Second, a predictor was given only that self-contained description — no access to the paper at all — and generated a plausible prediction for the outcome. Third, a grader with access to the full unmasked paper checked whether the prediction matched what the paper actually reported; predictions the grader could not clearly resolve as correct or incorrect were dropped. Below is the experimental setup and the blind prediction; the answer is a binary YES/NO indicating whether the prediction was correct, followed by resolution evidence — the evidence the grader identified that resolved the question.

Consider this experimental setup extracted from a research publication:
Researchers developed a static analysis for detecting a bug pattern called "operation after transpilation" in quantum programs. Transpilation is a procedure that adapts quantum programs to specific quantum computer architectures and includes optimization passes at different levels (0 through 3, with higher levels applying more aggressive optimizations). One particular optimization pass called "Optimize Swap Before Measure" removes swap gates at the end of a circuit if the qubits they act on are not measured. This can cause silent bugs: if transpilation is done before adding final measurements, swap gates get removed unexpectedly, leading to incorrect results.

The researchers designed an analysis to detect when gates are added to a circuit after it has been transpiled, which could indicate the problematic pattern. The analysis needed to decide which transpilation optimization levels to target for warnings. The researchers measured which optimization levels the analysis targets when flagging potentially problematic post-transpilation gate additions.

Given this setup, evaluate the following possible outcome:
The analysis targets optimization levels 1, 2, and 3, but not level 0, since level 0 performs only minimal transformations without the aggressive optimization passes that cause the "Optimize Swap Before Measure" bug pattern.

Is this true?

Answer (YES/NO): NO